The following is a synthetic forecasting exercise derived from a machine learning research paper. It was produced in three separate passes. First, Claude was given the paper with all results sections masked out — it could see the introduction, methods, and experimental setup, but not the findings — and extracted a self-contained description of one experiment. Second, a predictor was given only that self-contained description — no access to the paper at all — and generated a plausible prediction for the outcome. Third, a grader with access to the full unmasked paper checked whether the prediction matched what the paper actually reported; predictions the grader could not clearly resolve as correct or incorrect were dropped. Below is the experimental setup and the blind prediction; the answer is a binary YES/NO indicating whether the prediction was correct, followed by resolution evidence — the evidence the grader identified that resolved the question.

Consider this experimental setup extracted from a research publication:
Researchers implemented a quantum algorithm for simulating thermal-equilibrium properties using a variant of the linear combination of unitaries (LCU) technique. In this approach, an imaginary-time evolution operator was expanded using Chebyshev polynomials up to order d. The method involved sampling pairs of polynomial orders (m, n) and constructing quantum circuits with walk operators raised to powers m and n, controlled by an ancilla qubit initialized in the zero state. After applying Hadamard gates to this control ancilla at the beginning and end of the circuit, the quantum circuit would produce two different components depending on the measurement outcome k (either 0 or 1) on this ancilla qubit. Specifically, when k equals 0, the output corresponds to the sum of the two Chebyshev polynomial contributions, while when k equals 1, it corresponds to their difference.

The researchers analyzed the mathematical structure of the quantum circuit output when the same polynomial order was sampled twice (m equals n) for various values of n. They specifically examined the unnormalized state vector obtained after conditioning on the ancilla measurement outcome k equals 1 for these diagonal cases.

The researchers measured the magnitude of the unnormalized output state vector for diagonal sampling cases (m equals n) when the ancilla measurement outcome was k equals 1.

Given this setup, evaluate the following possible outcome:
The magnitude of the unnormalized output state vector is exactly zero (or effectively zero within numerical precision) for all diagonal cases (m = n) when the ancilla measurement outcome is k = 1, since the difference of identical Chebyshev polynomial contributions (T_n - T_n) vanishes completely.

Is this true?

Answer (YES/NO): YES